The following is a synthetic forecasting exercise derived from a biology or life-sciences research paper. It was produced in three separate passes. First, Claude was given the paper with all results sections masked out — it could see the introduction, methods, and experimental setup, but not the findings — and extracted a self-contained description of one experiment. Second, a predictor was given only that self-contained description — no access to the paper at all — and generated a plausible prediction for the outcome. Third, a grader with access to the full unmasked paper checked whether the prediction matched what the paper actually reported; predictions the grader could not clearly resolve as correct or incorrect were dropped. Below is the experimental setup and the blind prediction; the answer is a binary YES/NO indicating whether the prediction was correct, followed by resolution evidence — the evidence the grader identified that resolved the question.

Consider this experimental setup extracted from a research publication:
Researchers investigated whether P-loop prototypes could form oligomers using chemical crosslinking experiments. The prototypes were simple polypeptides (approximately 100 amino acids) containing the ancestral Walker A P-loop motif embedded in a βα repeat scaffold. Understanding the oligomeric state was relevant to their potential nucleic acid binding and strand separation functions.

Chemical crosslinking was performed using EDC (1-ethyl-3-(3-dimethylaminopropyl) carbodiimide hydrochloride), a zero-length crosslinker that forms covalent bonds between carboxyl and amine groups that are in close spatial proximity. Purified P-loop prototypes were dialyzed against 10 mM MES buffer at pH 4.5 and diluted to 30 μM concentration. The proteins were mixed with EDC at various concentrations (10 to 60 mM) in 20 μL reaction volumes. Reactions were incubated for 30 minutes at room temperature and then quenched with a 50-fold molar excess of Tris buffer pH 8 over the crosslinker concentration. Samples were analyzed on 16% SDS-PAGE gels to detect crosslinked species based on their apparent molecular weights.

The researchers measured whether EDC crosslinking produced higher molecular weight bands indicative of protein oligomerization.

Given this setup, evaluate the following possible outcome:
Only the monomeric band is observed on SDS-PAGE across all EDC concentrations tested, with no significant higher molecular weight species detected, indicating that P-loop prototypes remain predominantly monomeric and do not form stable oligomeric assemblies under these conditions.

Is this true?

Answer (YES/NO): NO